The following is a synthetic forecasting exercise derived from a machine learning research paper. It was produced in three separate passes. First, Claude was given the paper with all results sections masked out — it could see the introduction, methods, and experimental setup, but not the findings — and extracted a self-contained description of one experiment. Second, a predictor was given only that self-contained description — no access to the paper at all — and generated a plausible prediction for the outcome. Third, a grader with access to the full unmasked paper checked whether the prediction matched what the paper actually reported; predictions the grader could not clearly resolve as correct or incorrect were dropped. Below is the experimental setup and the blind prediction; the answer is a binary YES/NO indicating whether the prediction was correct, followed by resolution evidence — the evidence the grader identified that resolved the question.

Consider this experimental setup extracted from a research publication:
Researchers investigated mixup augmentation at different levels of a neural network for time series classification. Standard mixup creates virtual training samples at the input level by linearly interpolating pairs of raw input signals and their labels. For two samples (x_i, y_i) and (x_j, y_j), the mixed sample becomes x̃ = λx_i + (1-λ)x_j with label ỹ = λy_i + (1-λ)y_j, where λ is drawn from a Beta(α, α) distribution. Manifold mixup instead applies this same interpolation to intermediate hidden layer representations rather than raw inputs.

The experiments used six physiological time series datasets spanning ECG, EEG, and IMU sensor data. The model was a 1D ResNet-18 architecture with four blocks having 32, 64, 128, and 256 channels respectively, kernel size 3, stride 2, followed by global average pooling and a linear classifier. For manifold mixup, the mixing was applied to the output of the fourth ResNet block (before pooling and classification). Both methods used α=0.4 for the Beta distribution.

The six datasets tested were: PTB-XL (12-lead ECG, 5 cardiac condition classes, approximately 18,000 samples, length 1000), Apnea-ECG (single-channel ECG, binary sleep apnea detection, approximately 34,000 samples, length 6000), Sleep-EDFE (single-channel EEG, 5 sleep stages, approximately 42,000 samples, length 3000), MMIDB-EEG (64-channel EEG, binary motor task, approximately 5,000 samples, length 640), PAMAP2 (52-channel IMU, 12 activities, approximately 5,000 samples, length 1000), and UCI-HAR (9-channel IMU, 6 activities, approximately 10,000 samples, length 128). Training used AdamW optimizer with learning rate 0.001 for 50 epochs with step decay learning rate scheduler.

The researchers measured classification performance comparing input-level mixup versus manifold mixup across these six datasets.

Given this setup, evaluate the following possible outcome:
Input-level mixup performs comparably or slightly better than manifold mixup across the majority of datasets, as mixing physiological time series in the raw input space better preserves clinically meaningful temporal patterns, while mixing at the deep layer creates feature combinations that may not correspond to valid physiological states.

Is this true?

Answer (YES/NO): NO